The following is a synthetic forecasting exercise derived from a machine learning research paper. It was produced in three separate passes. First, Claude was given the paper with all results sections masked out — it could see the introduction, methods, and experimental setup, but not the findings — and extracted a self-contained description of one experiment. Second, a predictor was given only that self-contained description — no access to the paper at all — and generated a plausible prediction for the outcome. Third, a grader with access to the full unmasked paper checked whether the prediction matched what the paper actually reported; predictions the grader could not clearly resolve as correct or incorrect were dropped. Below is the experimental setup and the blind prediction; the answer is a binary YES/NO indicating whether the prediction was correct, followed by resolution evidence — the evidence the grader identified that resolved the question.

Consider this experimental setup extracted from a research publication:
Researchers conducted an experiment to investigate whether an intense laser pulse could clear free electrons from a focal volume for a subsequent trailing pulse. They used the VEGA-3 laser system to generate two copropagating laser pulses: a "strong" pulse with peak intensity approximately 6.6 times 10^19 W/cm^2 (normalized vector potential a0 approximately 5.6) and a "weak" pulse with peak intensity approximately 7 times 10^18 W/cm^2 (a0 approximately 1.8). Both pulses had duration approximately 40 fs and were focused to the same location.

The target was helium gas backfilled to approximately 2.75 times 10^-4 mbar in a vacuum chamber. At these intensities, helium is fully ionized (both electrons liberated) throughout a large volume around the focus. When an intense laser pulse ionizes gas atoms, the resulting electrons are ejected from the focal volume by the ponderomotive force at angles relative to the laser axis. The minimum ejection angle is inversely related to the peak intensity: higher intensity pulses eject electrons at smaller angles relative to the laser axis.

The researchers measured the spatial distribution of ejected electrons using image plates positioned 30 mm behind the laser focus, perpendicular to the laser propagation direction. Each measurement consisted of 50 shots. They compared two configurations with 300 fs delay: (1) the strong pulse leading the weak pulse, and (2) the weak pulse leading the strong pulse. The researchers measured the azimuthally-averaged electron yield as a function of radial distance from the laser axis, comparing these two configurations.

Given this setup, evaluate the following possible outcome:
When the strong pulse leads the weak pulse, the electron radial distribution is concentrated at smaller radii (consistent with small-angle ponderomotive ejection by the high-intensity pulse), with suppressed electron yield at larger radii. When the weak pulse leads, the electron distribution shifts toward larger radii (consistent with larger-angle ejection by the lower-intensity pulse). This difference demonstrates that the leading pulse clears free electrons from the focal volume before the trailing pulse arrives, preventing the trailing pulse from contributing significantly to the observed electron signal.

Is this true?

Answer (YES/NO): NO